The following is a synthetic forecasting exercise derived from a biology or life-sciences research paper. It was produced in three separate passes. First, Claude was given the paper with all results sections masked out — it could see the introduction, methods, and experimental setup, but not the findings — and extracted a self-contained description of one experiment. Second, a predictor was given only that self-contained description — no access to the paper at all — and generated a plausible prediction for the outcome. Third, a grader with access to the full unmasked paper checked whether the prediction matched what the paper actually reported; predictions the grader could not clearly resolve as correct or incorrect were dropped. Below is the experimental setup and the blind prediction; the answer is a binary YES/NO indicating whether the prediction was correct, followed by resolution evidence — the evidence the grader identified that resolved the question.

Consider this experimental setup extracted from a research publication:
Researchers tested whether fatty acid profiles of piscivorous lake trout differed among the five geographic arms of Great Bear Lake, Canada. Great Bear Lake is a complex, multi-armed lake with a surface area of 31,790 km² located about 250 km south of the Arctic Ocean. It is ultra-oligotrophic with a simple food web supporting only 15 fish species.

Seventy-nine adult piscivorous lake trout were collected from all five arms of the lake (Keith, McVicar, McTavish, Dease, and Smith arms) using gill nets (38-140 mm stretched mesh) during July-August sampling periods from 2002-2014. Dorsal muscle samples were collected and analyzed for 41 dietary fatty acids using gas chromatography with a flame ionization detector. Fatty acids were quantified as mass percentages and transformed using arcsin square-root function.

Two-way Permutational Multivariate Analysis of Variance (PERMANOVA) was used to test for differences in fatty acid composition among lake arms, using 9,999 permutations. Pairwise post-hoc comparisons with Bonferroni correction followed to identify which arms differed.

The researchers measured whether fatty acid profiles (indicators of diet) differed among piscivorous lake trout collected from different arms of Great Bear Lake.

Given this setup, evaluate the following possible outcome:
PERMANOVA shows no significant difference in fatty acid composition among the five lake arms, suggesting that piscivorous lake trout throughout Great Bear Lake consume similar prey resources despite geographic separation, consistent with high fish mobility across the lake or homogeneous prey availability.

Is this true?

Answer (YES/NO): NO